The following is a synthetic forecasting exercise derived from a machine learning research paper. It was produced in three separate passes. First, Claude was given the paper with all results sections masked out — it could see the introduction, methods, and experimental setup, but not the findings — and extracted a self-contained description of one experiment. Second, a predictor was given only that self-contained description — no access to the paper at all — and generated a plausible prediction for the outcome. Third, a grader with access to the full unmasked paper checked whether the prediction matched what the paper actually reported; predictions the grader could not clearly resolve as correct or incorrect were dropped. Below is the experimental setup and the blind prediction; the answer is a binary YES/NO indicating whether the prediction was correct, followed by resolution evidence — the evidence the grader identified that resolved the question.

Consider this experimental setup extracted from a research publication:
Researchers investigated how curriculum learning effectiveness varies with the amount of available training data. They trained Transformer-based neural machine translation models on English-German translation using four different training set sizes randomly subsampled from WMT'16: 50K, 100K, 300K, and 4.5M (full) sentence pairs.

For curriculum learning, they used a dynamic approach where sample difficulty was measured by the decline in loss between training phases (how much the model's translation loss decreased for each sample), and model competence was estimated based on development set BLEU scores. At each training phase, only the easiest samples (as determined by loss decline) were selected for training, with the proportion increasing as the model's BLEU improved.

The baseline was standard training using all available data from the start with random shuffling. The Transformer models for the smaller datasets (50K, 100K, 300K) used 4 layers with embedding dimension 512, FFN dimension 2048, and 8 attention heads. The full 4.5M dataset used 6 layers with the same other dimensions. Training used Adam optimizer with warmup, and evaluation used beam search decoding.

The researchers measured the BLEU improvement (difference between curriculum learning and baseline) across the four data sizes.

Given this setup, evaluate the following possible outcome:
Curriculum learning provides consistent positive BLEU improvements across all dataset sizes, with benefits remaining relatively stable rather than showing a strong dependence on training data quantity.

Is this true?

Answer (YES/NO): NO